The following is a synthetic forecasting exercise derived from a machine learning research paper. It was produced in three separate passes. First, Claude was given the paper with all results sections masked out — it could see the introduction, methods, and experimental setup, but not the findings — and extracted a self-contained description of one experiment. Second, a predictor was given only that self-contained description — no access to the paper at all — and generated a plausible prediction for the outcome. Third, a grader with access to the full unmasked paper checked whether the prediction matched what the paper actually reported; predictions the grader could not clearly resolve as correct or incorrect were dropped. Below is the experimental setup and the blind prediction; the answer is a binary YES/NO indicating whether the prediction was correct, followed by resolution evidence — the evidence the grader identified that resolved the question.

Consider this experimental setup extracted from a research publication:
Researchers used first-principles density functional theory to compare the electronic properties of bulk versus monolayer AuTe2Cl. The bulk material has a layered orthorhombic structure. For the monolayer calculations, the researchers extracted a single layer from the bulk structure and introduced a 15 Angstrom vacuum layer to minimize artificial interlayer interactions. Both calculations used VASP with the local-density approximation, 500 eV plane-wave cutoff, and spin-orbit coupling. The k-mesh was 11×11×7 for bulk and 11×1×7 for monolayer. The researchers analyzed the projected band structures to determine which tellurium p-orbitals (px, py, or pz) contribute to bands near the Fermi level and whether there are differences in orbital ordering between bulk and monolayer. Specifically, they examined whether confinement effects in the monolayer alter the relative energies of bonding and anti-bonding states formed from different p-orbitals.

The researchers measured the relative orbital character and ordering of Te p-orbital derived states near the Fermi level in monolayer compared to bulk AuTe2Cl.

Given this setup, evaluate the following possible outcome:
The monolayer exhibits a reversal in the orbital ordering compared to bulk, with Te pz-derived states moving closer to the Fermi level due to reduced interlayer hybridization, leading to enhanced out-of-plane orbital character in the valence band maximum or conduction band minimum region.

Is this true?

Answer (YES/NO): NO